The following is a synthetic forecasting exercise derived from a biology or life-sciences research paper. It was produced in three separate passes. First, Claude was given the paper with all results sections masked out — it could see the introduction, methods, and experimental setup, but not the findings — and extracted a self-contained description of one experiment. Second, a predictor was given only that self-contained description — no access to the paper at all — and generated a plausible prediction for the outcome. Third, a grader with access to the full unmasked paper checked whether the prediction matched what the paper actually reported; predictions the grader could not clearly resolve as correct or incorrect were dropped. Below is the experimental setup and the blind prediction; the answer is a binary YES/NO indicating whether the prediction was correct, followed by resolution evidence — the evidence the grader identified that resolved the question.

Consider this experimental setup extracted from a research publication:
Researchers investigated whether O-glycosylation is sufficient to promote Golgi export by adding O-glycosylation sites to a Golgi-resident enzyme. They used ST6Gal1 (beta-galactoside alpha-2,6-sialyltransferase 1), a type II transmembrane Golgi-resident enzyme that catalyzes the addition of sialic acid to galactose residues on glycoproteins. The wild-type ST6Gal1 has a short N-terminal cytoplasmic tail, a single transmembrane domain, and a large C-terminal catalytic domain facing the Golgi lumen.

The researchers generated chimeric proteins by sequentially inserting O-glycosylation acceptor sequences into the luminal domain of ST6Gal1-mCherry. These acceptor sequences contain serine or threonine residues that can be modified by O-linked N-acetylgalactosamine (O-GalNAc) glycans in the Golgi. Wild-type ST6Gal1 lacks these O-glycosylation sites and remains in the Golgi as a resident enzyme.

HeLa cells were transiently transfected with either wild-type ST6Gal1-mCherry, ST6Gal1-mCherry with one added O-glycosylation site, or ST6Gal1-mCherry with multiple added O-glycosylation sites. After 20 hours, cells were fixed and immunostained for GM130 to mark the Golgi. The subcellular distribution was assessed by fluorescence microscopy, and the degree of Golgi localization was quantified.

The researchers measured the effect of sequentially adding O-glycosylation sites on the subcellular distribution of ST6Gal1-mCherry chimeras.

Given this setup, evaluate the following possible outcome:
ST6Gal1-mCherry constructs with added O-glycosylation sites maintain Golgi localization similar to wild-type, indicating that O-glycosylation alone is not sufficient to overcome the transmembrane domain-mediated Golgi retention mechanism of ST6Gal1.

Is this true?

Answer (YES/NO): NO